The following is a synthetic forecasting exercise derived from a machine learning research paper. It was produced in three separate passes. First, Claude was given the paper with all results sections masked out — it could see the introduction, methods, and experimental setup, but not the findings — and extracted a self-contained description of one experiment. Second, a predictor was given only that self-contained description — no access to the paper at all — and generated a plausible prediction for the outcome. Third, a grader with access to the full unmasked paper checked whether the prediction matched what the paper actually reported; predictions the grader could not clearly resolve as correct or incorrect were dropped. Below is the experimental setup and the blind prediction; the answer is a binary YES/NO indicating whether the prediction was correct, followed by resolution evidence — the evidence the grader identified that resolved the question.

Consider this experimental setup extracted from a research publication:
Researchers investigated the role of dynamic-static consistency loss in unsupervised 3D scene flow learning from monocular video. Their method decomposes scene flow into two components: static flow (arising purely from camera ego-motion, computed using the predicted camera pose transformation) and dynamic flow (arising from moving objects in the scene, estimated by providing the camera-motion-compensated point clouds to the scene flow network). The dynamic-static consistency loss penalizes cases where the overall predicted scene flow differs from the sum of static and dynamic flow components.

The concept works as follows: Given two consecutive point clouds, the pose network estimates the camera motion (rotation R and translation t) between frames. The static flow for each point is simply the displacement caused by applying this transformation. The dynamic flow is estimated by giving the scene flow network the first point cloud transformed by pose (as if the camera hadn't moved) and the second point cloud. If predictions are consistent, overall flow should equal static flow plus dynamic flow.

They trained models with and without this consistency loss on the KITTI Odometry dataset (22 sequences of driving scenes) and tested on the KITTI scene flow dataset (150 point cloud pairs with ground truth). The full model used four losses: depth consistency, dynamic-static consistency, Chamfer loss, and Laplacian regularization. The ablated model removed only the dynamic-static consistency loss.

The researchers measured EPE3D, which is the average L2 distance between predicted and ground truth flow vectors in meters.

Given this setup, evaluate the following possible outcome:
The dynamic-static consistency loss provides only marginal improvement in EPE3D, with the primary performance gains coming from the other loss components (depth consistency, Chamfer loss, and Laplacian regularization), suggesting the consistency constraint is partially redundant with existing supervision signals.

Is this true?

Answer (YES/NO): NO